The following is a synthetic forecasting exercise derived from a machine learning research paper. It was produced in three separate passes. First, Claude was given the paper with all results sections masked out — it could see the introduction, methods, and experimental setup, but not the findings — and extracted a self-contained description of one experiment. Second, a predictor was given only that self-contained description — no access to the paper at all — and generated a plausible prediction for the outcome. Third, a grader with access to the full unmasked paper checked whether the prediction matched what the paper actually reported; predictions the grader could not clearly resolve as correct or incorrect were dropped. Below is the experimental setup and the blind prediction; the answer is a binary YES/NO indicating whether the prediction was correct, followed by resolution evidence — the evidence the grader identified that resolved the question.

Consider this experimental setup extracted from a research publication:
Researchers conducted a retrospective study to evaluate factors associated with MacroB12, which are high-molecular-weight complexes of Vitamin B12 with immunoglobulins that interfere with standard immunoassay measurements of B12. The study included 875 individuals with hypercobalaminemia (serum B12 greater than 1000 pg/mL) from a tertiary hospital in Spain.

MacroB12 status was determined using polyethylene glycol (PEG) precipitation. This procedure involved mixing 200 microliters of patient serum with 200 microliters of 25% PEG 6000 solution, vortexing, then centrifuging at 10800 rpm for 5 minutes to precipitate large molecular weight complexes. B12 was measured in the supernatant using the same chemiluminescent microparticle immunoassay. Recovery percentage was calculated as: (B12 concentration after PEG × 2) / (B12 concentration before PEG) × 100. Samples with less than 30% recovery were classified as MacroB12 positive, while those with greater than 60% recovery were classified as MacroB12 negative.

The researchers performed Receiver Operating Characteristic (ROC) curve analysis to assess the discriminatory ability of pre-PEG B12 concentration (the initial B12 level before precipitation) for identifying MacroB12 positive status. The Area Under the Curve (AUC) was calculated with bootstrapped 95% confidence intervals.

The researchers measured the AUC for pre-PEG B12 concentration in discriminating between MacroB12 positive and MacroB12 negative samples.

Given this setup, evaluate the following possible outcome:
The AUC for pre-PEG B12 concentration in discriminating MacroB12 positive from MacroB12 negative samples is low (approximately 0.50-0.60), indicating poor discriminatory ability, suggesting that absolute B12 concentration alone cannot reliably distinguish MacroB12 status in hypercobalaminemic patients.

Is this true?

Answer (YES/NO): NO